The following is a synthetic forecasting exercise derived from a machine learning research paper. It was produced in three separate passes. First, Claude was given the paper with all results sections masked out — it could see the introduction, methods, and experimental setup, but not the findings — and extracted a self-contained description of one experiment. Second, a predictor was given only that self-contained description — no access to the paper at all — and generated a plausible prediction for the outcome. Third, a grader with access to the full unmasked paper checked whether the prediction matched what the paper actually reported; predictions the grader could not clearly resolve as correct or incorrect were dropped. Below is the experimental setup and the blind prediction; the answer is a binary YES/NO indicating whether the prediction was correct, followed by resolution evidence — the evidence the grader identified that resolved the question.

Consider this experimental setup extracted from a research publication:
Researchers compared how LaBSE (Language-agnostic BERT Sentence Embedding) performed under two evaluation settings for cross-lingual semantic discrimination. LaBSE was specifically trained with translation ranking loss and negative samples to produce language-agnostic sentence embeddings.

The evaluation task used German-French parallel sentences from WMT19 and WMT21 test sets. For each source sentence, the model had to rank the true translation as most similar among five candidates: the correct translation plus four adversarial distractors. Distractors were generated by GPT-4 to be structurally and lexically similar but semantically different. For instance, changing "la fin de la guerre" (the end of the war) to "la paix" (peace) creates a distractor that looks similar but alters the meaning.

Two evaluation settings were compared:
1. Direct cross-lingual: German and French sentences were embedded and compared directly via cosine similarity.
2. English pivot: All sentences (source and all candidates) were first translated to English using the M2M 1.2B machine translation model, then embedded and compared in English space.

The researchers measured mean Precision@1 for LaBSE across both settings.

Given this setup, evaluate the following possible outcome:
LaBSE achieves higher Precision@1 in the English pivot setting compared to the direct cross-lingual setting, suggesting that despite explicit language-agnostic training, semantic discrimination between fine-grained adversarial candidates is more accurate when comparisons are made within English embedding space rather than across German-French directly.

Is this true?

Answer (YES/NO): NO